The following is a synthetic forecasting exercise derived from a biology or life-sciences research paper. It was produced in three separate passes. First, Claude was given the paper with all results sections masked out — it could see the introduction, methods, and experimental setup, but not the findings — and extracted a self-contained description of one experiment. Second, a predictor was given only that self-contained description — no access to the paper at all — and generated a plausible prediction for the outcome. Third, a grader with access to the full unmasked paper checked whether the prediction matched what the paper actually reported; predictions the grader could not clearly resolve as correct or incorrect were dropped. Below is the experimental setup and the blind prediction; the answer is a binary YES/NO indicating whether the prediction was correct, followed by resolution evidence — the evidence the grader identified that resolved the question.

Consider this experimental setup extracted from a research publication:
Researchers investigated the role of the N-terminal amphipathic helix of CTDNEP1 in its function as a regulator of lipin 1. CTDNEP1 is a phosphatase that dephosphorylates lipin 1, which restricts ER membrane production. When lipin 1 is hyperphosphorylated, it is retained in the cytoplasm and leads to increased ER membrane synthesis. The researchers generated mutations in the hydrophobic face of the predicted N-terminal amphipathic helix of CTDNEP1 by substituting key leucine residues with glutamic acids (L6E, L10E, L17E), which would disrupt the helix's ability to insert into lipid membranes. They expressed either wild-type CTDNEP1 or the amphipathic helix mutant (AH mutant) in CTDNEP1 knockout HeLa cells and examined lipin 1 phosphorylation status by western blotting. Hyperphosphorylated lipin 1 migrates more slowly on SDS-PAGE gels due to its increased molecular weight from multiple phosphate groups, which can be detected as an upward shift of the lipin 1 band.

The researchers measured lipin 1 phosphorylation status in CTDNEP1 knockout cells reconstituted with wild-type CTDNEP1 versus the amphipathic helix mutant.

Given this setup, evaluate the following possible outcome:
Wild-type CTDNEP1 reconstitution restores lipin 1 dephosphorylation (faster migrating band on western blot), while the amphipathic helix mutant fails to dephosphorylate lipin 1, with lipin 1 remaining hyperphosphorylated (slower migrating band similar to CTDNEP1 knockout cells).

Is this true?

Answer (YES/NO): YES